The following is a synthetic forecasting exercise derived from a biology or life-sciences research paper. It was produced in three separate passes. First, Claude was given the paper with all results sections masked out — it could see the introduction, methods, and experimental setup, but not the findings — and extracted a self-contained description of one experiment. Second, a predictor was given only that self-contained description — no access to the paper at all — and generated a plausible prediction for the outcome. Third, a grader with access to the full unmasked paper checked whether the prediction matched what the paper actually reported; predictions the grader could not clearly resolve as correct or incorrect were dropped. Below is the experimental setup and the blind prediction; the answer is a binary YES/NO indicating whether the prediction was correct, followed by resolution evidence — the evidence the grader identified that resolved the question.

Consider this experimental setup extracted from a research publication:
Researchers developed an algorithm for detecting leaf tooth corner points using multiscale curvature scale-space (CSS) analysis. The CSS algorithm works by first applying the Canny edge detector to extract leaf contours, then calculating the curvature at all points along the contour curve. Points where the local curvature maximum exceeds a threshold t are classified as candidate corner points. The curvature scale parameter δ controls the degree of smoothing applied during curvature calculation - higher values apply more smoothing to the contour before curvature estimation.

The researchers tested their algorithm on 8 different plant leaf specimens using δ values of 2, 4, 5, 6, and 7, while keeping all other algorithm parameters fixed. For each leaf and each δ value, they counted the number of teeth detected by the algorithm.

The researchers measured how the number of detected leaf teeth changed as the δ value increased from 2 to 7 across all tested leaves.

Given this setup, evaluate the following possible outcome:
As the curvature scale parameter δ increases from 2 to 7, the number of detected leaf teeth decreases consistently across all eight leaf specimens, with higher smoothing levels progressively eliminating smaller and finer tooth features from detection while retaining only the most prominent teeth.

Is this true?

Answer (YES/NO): YES